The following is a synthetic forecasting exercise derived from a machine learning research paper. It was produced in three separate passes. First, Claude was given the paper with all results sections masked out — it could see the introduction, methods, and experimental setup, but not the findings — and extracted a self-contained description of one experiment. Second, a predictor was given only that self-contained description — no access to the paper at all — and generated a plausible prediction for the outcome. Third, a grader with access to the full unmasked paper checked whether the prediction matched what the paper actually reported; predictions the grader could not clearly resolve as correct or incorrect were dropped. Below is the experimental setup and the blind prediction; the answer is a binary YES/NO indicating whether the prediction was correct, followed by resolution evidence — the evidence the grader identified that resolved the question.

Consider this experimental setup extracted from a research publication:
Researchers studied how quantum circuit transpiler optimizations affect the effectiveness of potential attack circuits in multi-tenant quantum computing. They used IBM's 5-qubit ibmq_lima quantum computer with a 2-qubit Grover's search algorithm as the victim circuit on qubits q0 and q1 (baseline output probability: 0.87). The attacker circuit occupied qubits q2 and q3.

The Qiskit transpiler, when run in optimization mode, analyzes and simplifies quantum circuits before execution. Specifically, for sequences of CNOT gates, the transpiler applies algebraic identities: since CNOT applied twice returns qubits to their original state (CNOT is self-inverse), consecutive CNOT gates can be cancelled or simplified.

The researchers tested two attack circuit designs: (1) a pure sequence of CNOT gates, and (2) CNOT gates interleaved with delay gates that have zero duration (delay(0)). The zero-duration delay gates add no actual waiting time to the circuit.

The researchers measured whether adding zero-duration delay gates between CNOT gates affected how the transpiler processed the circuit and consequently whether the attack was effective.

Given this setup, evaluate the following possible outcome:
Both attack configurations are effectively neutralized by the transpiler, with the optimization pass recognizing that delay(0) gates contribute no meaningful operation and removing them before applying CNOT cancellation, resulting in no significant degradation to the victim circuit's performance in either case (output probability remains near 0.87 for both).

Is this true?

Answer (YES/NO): NO